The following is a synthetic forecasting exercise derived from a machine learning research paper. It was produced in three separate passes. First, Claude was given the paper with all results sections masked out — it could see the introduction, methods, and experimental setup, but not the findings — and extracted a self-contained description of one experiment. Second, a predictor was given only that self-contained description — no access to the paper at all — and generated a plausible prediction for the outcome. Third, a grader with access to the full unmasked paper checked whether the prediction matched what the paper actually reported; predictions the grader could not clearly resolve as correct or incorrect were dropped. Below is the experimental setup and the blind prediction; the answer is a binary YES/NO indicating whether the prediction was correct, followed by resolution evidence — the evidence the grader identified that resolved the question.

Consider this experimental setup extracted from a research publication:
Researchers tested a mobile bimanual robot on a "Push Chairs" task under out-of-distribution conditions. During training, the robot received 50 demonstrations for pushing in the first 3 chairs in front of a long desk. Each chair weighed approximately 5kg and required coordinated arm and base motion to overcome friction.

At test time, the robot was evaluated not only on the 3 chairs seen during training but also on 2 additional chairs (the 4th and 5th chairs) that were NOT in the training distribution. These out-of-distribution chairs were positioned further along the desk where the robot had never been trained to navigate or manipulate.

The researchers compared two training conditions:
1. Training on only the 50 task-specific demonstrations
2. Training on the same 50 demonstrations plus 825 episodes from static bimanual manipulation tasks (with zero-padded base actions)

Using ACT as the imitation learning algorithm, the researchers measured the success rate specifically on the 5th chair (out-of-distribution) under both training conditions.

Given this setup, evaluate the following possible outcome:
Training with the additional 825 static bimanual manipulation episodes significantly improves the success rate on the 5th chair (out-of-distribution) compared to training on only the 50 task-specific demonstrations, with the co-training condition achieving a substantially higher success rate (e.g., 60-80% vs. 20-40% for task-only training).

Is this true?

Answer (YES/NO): YES